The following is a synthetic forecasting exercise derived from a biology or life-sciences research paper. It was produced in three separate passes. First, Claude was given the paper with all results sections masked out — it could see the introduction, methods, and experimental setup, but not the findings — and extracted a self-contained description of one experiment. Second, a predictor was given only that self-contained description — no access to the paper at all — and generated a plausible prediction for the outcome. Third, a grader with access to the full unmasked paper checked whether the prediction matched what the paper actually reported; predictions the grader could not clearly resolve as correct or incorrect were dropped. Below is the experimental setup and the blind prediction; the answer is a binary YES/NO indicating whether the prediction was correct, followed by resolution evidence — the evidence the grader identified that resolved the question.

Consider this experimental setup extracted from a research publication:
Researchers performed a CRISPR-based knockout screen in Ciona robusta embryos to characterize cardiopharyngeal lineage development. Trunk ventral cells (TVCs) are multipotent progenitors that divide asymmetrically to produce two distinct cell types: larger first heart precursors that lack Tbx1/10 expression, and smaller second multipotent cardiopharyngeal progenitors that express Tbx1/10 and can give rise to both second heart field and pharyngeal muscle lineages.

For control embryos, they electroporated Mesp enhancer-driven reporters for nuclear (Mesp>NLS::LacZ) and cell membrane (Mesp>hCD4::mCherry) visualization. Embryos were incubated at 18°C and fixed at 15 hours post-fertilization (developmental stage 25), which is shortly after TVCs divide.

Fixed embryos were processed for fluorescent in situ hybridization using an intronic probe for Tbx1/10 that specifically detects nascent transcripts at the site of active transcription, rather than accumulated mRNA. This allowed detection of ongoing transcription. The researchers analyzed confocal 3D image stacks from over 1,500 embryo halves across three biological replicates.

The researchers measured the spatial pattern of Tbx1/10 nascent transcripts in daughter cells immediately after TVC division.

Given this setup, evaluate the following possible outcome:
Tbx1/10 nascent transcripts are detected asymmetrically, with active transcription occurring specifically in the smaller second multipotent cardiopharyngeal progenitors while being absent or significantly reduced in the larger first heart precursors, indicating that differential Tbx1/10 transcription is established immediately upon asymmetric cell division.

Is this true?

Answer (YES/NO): NO